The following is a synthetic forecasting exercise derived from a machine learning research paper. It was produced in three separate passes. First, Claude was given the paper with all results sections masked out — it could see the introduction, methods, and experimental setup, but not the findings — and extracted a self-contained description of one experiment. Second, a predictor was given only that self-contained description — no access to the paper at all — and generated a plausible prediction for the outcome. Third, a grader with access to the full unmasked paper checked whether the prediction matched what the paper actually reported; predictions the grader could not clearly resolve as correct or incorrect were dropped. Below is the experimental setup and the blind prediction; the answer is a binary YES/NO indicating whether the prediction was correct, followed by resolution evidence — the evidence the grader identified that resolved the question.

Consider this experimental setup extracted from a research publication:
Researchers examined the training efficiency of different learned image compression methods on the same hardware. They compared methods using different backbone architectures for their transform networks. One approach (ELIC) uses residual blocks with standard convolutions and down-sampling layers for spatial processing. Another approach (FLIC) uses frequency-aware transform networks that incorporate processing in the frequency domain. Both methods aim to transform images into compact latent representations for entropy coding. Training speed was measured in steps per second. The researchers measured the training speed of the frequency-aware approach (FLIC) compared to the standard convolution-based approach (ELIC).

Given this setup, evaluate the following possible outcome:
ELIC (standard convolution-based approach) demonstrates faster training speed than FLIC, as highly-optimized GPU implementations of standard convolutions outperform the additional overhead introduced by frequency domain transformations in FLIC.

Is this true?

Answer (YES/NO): YES